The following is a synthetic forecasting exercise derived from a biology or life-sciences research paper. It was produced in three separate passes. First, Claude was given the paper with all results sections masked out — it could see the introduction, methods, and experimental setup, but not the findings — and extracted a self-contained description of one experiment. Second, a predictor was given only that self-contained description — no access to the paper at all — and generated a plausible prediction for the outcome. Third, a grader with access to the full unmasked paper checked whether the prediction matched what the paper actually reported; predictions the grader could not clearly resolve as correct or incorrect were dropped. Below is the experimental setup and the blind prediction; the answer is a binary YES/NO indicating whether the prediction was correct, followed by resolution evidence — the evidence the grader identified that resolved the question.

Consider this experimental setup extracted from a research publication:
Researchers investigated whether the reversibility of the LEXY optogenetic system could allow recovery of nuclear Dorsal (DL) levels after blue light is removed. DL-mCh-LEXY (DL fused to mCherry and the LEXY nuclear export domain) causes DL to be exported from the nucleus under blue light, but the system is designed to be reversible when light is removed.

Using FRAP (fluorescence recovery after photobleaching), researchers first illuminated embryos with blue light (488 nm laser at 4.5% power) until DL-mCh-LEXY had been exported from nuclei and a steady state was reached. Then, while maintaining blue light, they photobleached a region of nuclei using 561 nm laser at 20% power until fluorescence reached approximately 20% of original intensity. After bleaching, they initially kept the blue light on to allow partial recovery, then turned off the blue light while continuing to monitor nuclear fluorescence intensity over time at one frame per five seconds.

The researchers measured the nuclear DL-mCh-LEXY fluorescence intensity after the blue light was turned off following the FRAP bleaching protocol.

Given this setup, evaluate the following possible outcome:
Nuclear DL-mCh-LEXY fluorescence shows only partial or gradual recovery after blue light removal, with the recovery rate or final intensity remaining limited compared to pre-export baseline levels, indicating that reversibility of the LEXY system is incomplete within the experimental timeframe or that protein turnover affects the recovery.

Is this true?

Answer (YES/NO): NO